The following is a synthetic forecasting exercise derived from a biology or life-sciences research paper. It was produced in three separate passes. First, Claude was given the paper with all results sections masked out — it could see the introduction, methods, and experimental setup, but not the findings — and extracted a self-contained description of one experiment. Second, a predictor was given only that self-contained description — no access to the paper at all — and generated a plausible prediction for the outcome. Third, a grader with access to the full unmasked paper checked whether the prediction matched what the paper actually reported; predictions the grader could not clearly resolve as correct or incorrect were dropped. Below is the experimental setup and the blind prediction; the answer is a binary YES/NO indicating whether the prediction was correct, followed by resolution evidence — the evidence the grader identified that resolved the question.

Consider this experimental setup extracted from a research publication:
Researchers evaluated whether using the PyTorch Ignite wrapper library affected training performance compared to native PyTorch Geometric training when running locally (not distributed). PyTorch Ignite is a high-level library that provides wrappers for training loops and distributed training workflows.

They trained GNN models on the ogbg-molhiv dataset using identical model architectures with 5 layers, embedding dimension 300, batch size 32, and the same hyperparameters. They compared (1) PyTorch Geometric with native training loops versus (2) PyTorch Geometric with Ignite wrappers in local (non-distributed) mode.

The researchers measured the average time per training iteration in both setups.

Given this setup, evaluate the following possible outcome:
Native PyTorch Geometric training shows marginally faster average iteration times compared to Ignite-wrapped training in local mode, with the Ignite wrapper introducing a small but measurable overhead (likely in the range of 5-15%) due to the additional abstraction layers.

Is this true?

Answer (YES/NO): NO